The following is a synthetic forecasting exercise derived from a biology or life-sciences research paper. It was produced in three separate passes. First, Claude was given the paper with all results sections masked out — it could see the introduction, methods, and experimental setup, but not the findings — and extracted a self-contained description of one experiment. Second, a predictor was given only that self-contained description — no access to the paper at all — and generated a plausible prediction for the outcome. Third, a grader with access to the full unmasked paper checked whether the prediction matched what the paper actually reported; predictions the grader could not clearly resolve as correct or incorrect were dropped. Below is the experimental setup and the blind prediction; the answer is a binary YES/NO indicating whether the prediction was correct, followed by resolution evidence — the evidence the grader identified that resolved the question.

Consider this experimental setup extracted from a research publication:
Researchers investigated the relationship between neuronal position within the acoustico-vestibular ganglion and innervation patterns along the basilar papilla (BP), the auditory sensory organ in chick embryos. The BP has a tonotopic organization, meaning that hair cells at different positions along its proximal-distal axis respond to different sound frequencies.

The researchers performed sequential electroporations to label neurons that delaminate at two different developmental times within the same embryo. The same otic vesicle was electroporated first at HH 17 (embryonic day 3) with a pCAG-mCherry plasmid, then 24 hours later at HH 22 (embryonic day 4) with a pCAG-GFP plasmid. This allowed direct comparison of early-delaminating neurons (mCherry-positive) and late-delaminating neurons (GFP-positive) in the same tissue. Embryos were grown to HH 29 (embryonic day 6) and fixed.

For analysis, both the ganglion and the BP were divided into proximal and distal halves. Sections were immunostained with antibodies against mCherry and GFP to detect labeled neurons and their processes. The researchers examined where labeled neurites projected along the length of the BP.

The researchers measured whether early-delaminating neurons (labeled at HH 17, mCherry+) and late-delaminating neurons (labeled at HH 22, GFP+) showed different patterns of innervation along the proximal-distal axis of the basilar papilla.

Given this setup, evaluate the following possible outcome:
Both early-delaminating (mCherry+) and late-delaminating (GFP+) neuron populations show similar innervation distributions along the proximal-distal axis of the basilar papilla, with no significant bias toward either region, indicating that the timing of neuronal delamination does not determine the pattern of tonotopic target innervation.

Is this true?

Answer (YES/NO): NO